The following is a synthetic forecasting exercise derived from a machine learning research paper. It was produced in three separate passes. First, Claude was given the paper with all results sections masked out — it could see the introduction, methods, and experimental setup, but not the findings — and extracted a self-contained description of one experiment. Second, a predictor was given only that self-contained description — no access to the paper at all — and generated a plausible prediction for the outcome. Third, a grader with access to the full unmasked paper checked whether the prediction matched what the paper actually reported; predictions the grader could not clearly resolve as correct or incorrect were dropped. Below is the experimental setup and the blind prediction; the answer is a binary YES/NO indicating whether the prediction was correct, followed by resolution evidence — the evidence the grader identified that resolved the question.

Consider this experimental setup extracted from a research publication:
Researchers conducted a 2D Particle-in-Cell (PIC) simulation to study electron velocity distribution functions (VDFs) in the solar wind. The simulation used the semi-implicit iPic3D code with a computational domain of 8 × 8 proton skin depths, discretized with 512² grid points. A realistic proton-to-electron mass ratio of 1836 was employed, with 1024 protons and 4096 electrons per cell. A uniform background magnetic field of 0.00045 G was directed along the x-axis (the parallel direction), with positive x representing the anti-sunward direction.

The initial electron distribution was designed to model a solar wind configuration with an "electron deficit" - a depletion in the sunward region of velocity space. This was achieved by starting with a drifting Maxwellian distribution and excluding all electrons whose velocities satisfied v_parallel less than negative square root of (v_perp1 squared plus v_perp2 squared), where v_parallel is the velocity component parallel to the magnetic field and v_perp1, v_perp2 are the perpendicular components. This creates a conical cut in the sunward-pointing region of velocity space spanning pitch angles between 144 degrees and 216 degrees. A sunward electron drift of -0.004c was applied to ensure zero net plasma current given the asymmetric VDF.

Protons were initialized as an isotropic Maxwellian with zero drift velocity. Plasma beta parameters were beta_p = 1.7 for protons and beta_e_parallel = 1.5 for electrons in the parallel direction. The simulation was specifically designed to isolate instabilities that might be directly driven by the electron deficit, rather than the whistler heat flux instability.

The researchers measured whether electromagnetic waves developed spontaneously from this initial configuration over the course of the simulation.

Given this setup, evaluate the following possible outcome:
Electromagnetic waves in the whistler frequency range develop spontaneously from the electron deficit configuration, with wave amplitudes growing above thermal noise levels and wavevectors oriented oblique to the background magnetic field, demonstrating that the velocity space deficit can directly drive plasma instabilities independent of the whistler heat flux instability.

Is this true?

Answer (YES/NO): NO